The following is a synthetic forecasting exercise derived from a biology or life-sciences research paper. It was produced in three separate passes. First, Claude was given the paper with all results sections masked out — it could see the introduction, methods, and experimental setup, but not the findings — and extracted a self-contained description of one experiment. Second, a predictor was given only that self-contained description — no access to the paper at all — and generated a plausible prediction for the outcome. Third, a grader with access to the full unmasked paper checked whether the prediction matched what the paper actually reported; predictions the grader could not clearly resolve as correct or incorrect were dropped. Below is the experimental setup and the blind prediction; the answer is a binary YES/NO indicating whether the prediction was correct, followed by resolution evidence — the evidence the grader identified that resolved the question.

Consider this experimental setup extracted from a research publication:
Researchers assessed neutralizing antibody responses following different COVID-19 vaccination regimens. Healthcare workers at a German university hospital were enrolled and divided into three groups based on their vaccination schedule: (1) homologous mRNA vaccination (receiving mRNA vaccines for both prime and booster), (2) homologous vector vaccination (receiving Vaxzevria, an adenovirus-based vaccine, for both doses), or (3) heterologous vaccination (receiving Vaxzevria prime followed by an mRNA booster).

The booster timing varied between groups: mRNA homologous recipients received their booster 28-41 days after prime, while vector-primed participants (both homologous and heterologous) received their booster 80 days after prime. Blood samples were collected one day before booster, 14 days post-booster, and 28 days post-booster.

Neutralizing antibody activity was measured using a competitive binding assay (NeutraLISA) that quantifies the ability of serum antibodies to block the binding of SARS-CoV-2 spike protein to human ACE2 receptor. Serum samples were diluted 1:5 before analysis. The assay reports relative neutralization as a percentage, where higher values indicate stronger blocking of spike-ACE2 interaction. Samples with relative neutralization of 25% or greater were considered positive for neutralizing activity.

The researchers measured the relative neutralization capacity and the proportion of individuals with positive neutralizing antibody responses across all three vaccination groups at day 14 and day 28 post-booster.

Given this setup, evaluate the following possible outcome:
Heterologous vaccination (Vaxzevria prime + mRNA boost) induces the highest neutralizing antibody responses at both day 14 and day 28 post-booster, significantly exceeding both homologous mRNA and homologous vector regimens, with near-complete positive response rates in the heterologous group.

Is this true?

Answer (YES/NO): NO